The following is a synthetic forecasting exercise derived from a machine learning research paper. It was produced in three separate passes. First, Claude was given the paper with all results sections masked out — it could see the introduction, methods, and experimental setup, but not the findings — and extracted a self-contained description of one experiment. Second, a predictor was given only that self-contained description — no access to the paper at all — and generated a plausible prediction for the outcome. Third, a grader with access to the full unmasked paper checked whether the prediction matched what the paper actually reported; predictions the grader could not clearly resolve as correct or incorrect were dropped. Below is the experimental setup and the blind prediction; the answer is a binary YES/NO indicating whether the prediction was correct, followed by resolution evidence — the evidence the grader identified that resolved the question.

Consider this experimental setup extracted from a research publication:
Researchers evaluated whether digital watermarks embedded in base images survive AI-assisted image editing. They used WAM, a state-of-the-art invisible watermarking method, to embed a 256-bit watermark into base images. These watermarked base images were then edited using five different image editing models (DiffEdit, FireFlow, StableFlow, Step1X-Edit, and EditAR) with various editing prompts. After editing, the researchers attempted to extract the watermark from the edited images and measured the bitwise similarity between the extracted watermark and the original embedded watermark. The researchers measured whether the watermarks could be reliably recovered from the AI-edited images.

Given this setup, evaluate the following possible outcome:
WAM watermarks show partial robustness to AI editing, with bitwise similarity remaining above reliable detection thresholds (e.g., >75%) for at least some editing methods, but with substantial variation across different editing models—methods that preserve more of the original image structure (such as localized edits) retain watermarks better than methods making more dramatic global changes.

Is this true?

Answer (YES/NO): NO